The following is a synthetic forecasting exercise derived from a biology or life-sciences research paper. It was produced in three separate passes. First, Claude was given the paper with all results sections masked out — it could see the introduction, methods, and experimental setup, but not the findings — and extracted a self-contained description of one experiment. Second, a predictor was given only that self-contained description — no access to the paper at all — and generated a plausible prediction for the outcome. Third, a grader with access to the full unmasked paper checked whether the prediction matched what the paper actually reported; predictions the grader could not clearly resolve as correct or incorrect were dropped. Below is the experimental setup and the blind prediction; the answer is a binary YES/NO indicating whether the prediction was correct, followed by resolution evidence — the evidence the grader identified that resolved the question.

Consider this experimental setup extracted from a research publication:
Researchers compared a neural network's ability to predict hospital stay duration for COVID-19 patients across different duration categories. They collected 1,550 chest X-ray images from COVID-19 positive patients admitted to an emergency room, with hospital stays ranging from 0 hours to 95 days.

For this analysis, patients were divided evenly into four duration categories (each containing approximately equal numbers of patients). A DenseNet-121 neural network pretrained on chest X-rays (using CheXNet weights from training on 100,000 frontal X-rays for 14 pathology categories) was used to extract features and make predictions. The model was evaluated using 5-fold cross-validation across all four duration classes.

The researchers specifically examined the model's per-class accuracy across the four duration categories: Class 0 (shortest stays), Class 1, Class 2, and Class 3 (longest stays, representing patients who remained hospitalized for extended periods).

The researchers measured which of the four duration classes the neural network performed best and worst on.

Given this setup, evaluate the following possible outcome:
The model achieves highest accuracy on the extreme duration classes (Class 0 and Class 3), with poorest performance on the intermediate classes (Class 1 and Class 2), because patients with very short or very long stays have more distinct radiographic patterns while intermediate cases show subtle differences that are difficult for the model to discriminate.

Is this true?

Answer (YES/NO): NO